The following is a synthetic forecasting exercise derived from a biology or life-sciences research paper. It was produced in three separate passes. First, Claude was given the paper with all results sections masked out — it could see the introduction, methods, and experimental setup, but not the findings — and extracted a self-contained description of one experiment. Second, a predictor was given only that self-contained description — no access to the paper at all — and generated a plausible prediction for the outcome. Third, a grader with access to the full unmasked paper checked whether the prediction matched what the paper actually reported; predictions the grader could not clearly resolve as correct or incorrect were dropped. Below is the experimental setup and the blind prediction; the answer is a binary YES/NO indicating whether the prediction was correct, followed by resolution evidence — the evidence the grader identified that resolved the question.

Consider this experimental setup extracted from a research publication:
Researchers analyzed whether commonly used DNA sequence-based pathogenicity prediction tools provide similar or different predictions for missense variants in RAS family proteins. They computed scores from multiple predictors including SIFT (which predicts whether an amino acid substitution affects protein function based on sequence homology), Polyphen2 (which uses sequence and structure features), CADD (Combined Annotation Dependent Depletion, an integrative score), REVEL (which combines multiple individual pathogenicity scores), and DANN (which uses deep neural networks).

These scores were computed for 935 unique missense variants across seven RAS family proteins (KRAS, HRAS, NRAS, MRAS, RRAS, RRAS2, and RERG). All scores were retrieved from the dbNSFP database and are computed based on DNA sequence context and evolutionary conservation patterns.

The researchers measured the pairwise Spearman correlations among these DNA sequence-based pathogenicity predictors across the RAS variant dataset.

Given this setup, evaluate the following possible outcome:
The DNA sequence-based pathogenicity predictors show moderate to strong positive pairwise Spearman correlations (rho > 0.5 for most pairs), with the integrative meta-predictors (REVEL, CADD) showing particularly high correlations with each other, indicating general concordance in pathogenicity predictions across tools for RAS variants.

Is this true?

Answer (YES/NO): NO